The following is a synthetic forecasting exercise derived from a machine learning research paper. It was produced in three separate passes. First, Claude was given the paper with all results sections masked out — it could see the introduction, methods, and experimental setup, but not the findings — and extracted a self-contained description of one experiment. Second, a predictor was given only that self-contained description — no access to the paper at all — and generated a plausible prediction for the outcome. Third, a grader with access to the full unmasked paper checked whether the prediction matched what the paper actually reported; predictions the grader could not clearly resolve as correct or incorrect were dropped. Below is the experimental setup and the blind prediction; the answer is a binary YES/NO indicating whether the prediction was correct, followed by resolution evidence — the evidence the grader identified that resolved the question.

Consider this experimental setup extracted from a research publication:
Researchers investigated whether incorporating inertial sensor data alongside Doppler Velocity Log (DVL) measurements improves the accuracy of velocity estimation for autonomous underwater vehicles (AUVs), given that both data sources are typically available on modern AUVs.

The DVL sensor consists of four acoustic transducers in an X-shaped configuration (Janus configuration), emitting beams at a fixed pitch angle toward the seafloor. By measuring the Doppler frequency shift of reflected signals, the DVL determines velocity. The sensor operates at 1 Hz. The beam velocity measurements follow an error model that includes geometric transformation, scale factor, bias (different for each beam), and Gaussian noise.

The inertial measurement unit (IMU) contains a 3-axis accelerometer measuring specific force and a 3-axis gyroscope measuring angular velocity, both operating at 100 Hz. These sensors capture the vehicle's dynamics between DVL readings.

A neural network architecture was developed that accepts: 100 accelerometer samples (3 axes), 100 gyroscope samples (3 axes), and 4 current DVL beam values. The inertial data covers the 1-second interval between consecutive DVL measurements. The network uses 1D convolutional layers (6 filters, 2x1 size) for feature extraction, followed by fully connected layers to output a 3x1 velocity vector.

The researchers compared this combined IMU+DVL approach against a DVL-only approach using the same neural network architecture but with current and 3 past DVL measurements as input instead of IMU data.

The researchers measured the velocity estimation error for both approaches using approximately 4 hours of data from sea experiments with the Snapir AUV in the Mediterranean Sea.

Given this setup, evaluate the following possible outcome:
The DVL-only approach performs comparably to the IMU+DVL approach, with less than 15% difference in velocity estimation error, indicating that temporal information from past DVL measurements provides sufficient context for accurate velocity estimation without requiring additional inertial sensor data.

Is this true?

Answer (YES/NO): YES